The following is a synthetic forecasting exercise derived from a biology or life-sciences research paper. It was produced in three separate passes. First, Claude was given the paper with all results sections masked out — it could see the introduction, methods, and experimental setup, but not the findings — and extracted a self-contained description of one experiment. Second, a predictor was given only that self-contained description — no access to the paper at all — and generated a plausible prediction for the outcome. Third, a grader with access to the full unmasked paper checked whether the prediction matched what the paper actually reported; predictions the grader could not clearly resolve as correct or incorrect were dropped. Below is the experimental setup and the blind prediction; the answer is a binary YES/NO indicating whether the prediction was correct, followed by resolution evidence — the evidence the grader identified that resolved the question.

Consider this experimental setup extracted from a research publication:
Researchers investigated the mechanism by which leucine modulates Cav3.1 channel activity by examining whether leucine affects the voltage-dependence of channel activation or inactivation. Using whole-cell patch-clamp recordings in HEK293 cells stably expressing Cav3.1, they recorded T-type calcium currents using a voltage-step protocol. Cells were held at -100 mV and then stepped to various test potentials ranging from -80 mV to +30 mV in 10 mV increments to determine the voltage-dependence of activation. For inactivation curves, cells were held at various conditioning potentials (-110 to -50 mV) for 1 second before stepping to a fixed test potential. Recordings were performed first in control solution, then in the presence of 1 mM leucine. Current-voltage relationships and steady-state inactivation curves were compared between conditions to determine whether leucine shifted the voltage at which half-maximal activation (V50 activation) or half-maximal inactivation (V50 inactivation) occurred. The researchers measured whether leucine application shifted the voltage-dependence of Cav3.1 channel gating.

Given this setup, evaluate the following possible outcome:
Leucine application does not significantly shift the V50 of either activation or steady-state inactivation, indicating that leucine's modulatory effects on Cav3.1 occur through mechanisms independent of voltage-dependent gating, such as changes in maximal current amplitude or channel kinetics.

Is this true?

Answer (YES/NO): NO